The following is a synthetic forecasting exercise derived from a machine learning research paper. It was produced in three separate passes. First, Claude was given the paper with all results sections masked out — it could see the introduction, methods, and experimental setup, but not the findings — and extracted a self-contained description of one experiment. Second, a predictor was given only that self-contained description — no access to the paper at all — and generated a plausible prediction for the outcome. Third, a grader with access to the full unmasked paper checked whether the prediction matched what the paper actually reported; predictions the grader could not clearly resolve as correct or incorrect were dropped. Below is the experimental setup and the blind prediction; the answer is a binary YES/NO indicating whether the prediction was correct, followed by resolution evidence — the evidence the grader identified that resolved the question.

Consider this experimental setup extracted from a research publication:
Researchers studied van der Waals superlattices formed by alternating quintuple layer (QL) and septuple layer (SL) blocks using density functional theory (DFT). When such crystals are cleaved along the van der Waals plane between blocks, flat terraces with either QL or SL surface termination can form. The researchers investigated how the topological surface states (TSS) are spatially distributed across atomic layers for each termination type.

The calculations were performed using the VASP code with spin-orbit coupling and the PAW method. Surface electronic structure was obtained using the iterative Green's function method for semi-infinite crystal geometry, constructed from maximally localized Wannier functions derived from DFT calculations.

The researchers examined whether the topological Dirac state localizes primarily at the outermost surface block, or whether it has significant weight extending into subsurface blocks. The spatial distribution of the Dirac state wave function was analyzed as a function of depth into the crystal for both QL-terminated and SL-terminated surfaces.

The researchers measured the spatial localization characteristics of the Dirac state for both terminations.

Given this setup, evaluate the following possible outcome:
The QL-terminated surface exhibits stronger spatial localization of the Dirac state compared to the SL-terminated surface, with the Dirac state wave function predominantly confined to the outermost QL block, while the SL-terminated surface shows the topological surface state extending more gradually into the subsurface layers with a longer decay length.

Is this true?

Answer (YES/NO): NO